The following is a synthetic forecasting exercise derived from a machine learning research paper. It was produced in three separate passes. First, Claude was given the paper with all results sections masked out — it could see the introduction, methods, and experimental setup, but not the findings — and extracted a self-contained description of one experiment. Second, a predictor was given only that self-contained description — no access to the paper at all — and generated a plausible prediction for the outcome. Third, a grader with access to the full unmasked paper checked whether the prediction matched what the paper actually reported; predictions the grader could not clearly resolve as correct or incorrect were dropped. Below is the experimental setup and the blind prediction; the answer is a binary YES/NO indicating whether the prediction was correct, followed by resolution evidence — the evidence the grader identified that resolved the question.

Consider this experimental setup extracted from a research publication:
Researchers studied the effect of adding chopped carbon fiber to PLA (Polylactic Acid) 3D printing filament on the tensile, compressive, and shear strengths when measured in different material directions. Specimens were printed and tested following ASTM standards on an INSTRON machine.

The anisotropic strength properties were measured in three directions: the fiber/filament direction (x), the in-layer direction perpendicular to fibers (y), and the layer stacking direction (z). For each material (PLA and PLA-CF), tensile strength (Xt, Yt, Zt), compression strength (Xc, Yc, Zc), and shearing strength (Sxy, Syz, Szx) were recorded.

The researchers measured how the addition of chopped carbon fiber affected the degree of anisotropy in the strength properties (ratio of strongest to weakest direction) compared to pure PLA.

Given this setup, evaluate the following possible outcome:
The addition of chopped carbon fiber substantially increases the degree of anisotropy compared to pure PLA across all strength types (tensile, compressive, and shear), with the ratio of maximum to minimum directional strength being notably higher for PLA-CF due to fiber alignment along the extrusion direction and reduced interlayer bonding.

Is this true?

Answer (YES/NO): NO